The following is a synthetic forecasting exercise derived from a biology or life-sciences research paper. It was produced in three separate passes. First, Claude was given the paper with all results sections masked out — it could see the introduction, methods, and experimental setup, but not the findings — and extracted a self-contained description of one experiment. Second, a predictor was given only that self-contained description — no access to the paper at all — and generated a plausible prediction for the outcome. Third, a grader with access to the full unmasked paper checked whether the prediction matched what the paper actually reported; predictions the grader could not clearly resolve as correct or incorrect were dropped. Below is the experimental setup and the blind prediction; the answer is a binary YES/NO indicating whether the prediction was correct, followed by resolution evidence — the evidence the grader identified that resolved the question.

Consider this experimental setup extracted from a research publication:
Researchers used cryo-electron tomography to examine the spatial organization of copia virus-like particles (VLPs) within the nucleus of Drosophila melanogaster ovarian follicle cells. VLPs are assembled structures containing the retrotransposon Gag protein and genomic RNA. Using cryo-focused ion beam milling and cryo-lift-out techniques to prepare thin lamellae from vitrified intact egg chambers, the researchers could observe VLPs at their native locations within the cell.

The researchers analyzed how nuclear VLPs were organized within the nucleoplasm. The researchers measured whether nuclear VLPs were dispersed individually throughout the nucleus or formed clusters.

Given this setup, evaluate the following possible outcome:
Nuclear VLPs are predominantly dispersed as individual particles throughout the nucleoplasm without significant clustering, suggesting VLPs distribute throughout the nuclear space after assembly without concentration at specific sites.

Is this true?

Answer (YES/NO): NO